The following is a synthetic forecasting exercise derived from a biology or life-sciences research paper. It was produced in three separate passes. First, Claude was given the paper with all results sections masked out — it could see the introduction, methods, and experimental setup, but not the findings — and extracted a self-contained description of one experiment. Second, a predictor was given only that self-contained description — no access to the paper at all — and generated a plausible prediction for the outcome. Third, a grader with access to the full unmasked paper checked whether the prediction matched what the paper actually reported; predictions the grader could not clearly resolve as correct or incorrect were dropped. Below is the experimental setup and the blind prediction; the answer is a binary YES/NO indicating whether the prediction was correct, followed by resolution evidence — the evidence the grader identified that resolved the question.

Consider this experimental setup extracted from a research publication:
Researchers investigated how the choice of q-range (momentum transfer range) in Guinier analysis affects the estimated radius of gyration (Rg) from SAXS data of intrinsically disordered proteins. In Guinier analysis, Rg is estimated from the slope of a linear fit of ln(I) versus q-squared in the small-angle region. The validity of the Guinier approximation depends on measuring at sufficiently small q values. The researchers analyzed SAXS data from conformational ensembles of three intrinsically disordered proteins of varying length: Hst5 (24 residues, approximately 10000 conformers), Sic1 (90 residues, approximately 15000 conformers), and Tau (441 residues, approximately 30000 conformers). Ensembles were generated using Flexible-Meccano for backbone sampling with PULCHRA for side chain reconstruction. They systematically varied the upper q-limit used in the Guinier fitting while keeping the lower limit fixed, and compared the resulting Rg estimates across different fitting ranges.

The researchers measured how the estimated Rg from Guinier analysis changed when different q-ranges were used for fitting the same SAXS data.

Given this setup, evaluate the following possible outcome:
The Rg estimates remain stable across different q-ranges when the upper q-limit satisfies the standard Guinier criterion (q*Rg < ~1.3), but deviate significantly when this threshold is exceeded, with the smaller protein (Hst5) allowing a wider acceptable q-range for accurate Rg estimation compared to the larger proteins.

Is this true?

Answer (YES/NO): NO